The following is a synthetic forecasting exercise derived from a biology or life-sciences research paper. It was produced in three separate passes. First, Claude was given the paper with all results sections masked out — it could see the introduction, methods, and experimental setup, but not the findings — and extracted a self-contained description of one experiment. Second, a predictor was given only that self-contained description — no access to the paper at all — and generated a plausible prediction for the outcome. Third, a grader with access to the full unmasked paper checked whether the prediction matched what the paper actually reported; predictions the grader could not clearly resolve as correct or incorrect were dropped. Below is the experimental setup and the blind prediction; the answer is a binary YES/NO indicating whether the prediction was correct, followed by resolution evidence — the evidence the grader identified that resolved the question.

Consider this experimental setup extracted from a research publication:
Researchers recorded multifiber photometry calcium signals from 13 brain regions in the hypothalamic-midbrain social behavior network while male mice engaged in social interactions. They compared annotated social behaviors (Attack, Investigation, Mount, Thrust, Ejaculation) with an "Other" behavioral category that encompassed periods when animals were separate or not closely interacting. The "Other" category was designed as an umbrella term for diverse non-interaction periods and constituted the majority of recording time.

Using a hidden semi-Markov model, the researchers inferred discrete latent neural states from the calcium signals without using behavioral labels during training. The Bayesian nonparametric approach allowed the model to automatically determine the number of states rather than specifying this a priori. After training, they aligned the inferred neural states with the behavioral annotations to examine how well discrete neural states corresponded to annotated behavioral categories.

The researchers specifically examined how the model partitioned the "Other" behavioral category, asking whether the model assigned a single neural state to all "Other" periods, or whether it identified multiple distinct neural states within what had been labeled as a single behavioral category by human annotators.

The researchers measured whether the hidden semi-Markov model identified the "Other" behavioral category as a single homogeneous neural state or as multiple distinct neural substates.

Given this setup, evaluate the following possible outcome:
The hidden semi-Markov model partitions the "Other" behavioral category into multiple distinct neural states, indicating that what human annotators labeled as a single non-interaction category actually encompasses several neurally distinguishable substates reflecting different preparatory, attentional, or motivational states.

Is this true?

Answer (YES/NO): YES